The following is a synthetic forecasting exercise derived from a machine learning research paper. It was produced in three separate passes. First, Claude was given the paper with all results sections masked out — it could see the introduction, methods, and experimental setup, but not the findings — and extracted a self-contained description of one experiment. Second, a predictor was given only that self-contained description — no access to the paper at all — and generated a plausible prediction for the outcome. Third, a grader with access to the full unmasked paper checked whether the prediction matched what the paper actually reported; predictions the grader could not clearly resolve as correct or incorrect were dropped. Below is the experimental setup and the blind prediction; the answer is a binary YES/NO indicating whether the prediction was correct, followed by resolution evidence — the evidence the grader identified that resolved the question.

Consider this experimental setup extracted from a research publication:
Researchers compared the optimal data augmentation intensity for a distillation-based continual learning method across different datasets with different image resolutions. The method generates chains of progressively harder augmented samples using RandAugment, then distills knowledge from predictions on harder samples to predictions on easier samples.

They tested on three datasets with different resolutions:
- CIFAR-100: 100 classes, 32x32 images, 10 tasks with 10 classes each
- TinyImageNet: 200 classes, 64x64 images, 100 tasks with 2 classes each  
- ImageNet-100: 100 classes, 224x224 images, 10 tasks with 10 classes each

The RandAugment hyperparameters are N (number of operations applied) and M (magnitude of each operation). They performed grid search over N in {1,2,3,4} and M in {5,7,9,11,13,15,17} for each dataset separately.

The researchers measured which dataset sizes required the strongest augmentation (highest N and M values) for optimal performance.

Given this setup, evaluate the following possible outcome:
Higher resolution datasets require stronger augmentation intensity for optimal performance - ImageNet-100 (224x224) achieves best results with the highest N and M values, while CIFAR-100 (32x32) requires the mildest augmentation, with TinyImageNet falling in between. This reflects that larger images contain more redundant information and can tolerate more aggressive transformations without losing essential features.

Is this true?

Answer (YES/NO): NO